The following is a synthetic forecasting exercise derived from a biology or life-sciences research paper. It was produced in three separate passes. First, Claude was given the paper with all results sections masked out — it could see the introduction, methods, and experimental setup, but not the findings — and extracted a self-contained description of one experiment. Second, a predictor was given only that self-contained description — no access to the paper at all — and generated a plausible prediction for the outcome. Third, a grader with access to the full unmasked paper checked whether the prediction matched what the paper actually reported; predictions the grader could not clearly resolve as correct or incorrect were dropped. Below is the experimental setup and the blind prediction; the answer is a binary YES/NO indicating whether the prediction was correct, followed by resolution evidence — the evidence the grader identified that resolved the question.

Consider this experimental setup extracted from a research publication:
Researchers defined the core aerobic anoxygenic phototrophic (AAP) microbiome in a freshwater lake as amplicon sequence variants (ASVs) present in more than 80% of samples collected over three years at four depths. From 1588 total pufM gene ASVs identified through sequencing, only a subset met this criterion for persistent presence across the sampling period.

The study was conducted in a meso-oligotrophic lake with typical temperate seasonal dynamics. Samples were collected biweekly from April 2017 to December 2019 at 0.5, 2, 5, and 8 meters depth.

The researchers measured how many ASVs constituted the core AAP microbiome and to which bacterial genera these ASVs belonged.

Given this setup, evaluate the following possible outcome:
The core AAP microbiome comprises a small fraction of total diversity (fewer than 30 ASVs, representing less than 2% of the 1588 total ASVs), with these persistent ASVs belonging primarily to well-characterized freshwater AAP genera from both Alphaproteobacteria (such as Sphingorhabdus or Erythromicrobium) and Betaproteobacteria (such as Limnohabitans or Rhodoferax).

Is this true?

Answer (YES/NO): NO